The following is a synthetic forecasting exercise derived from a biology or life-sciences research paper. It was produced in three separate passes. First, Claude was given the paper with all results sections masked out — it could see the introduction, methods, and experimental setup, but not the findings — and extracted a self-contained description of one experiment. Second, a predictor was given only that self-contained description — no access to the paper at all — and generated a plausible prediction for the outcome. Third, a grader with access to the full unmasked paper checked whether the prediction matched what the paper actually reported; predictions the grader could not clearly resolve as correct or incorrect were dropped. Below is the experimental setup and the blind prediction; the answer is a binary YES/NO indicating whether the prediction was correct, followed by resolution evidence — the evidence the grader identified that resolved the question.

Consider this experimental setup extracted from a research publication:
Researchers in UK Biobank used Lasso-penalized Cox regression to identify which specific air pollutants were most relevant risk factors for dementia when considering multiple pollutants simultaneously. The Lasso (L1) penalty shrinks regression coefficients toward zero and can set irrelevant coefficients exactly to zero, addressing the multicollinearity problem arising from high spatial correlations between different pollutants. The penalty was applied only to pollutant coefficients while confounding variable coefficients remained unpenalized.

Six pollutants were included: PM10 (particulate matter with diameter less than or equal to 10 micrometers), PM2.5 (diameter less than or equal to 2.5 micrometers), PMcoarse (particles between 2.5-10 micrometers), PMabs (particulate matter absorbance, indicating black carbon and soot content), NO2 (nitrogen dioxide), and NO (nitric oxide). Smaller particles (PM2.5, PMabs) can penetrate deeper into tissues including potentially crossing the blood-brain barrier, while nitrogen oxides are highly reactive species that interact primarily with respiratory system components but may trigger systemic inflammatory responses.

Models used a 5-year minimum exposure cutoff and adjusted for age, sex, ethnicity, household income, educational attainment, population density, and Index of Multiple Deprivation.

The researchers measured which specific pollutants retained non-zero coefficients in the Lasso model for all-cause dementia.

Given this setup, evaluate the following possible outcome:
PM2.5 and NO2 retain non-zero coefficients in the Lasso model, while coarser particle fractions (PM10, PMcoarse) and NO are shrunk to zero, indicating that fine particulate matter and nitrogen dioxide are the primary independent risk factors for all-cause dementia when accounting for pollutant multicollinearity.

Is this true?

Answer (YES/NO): NO